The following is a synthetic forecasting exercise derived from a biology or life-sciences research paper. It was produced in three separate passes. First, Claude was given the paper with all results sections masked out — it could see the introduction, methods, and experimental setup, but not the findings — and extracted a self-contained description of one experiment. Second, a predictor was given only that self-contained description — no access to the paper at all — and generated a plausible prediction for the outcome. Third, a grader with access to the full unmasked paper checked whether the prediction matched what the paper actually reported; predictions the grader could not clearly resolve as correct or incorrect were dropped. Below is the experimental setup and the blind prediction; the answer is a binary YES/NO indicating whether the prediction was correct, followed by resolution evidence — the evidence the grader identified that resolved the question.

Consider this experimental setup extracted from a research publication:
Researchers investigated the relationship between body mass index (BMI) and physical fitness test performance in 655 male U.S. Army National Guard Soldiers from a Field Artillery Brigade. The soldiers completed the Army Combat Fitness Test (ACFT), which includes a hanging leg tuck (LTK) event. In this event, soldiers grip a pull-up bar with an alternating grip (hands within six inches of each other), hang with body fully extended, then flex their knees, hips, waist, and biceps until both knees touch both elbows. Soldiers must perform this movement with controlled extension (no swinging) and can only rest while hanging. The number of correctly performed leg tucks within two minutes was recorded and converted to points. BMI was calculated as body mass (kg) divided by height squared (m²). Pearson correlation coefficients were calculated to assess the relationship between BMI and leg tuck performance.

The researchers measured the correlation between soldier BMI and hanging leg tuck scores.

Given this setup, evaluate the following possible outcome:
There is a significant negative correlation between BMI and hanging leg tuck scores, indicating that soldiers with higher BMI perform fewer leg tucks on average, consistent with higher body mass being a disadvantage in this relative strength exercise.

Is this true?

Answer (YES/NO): NO